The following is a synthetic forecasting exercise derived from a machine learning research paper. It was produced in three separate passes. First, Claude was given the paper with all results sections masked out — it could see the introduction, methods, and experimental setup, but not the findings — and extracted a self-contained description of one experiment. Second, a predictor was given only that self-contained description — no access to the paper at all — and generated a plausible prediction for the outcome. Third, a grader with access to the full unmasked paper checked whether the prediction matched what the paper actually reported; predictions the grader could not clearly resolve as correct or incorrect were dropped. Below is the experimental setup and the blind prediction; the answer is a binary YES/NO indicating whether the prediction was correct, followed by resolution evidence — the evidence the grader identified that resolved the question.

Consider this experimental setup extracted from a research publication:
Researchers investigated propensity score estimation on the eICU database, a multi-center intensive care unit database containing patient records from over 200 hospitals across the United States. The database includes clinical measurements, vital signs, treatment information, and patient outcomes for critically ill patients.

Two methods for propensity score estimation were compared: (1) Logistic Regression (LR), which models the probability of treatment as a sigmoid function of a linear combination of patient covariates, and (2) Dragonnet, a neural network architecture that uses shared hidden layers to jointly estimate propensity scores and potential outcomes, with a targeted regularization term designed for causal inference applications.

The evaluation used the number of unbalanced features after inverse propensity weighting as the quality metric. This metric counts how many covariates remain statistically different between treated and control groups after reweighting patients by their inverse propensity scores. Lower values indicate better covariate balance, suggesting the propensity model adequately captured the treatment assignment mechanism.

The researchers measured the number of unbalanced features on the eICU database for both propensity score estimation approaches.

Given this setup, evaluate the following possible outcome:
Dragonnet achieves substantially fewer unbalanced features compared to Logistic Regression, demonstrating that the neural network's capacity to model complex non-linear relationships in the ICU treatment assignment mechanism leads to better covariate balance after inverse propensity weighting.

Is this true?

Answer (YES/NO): NO